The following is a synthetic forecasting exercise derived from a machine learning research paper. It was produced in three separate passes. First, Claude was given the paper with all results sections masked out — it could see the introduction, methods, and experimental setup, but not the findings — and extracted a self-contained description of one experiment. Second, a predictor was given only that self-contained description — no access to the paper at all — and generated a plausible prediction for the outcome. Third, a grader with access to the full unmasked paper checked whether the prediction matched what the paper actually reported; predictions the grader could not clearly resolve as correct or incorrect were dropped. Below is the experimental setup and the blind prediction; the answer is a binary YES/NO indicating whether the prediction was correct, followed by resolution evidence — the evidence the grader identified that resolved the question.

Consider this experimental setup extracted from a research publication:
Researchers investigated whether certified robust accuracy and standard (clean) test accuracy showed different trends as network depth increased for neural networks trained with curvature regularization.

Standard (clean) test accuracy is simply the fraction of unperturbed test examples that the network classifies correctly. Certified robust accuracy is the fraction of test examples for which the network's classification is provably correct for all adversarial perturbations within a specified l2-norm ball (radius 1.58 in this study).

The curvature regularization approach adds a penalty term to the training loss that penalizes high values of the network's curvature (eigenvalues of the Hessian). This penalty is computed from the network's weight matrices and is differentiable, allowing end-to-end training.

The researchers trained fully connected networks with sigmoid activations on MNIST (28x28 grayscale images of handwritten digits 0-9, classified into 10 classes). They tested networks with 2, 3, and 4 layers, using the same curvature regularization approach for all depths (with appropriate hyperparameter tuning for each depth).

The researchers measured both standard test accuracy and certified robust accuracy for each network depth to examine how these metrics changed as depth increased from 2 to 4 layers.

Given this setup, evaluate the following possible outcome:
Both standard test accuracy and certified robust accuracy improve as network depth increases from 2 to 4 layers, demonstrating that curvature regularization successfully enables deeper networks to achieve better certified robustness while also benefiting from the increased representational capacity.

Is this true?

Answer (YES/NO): NO